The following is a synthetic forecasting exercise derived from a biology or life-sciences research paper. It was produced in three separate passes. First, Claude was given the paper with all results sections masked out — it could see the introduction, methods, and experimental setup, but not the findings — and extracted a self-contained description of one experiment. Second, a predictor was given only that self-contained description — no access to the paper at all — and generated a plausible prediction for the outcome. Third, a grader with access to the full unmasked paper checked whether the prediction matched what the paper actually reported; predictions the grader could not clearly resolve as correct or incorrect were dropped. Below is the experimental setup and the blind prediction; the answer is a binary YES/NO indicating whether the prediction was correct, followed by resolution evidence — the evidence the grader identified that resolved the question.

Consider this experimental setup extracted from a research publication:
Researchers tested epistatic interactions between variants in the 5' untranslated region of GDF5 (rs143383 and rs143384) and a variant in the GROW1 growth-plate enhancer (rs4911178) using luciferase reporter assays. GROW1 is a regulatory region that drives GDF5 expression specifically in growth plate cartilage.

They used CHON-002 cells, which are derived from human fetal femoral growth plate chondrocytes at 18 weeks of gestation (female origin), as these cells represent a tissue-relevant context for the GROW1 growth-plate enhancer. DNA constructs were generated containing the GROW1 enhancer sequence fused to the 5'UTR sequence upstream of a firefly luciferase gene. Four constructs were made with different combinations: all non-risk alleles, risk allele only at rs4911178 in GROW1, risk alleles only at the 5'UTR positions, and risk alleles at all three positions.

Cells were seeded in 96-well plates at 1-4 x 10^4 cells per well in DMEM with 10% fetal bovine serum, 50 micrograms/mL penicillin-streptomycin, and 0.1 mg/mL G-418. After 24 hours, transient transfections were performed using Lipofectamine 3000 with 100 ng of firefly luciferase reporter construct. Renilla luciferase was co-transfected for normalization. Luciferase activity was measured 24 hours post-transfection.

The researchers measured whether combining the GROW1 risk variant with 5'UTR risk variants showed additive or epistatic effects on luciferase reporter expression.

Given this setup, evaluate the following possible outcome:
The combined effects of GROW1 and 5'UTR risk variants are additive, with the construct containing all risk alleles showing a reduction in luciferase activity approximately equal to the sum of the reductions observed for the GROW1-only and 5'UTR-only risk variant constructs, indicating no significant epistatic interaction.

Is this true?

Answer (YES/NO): NO